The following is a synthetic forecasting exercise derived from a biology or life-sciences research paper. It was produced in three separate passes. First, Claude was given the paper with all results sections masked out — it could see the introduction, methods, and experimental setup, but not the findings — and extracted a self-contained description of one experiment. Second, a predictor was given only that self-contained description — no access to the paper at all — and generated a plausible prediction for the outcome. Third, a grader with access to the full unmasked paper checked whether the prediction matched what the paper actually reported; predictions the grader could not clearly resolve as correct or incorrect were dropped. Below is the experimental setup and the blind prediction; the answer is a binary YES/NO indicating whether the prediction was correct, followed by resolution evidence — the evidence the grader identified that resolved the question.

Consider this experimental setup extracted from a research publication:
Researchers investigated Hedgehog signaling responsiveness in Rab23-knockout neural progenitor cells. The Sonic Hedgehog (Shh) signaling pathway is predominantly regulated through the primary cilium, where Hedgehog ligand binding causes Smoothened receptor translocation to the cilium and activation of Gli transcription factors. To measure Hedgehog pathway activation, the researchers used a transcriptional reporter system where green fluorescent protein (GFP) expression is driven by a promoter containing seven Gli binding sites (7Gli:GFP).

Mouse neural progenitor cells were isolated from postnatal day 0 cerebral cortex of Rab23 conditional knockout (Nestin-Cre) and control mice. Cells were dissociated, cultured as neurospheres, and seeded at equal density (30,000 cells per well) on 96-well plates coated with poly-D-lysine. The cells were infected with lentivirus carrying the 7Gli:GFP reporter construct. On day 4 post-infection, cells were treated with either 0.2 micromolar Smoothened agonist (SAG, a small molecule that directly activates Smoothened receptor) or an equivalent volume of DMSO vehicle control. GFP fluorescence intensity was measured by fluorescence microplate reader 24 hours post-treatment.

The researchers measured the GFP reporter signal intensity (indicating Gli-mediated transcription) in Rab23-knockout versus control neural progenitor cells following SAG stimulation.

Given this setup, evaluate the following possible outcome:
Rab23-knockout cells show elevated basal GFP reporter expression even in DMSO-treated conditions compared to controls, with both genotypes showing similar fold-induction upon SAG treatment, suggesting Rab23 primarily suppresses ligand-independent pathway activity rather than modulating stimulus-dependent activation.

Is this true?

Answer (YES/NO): NO